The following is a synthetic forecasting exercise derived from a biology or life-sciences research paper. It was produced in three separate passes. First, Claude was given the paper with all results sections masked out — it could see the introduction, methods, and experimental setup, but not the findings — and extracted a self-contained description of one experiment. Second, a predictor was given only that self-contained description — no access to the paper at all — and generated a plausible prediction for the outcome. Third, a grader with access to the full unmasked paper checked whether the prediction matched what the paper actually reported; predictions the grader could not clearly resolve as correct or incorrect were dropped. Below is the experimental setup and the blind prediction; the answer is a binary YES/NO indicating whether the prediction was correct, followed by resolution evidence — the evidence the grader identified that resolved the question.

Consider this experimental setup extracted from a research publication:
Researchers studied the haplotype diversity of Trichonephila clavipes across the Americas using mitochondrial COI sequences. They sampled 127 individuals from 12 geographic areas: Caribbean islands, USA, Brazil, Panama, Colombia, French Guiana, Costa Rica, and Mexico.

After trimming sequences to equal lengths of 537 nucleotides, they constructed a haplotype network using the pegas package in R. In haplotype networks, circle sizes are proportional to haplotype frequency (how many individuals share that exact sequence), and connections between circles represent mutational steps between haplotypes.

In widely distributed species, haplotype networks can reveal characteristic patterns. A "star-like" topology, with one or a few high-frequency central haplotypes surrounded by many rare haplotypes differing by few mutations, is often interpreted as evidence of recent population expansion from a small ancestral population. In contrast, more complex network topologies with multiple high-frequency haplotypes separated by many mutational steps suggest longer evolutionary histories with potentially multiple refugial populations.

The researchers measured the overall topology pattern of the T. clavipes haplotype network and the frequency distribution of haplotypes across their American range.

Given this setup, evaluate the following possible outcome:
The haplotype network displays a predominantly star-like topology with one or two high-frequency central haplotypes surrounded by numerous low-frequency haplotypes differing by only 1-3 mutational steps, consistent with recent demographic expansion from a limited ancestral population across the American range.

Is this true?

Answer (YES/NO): NO